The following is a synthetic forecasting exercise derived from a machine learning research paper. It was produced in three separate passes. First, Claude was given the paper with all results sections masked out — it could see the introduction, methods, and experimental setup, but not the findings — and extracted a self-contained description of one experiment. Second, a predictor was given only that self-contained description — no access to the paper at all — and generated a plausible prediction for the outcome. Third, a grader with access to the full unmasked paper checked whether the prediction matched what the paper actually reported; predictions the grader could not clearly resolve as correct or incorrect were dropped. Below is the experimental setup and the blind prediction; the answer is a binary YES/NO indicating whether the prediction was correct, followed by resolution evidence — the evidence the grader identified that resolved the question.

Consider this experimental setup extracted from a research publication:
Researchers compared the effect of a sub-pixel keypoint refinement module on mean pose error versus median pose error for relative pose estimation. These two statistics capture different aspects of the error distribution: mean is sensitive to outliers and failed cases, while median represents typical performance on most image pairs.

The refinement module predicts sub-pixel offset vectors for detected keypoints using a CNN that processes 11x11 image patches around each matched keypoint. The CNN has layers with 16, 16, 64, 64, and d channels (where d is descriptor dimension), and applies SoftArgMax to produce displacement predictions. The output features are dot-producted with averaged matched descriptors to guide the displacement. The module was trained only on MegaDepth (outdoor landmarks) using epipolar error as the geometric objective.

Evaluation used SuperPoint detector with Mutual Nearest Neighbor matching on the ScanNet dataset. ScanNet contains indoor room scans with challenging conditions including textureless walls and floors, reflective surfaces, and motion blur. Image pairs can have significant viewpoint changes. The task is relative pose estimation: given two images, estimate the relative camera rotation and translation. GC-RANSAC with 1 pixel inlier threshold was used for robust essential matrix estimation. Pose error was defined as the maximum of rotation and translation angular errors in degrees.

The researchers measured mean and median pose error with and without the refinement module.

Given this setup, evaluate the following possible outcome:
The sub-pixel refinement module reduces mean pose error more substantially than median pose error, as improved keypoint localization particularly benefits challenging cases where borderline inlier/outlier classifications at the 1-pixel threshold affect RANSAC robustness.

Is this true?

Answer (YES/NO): NO